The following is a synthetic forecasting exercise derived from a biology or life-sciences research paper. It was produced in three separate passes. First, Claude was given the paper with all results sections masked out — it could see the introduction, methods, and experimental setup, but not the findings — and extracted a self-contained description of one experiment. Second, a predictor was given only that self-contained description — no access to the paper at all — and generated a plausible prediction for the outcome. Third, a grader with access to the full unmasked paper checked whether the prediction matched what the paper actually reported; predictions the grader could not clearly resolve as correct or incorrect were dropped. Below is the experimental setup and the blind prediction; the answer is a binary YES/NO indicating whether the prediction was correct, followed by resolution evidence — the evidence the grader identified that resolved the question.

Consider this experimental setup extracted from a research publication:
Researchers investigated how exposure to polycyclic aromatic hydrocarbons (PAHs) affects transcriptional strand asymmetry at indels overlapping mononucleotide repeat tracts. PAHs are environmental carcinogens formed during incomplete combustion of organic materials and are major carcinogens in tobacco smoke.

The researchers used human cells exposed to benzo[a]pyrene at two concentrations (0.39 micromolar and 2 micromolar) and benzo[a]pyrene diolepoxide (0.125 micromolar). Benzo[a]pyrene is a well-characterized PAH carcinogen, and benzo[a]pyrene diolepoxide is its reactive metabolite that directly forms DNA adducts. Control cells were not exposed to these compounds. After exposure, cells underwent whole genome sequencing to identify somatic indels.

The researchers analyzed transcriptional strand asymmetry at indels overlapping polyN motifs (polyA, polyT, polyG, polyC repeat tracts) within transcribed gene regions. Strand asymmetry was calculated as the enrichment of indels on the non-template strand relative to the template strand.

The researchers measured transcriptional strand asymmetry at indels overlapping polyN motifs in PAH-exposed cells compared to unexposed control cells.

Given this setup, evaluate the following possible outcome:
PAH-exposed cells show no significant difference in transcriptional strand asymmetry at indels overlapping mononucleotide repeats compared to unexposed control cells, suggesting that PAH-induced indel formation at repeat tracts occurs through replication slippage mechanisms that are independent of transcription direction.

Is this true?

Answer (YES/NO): NO